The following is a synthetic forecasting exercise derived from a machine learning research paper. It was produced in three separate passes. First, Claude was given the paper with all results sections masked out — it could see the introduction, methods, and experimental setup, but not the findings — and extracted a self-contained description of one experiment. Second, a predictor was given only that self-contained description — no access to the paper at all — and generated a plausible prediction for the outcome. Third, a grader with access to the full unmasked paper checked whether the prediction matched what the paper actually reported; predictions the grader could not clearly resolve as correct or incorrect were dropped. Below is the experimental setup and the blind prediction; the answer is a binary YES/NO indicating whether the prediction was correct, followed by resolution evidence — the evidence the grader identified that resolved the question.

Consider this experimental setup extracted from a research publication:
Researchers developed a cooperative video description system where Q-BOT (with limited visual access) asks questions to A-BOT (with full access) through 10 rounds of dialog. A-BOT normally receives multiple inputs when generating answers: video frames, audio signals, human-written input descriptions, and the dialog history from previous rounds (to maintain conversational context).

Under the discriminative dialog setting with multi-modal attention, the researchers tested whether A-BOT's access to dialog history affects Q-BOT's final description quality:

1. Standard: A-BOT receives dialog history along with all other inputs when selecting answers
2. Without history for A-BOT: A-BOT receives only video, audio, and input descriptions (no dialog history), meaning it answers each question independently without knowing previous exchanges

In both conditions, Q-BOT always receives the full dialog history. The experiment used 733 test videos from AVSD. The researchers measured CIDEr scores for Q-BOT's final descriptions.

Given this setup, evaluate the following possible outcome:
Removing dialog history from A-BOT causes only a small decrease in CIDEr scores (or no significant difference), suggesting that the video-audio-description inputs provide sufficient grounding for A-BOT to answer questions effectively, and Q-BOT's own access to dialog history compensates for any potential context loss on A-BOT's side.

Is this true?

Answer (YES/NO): YES